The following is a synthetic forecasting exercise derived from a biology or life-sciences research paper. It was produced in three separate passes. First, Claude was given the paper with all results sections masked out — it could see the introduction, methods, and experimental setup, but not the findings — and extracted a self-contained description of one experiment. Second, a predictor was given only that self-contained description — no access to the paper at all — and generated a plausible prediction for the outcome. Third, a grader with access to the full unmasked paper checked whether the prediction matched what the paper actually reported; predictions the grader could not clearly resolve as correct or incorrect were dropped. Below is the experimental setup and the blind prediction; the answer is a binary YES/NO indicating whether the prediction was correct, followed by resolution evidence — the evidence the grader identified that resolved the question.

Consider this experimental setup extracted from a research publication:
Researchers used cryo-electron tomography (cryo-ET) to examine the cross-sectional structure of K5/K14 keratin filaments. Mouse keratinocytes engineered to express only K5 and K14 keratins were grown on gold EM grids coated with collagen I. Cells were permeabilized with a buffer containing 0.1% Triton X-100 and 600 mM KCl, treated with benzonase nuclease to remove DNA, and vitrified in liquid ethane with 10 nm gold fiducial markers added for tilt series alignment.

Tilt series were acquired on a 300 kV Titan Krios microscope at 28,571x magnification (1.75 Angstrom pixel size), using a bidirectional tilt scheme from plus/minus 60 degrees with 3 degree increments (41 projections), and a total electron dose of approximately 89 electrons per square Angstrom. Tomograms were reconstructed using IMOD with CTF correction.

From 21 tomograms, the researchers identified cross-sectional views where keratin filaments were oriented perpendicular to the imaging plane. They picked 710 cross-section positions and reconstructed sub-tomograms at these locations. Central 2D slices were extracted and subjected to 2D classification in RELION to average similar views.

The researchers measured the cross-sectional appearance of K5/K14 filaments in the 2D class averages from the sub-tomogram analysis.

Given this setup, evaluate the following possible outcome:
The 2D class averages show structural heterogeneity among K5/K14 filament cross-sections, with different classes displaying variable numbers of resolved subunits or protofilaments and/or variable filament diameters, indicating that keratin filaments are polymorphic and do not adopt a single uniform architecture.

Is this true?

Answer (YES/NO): YES